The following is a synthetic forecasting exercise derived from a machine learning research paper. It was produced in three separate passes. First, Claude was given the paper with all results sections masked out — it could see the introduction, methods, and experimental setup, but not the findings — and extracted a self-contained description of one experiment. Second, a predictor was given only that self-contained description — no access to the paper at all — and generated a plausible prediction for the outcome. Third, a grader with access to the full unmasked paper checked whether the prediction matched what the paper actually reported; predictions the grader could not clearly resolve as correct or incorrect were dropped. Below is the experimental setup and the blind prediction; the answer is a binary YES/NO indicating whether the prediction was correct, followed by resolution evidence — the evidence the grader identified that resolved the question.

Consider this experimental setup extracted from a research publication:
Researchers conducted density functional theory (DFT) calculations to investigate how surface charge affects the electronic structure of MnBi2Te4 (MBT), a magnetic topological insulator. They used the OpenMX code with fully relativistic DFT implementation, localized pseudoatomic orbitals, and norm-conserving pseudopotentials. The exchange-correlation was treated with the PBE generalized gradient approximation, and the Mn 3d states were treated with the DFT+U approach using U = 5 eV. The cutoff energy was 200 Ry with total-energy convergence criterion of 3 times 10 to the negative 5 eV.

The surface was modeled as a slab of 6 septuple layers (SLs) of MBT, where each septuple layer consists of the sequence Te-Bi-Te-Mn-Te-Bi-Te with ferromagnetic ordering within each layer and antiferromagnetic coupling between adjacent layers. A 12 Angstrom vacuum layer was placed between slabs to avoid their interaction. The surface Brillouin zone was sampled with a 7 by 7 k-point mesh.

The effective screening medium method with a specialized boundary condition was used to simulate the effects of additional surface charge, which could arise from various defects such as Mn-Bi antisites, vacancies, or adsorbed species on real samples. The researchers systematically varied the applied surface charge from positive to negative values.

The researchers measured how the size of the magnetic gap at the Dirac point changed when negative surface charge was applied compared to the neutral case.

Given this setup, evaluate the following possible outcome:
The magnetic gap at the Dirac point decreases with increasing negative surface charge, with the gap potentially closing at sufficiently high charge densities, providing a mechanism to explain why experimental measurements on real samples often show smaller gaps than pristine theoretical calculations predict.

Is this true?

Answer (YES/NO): YES